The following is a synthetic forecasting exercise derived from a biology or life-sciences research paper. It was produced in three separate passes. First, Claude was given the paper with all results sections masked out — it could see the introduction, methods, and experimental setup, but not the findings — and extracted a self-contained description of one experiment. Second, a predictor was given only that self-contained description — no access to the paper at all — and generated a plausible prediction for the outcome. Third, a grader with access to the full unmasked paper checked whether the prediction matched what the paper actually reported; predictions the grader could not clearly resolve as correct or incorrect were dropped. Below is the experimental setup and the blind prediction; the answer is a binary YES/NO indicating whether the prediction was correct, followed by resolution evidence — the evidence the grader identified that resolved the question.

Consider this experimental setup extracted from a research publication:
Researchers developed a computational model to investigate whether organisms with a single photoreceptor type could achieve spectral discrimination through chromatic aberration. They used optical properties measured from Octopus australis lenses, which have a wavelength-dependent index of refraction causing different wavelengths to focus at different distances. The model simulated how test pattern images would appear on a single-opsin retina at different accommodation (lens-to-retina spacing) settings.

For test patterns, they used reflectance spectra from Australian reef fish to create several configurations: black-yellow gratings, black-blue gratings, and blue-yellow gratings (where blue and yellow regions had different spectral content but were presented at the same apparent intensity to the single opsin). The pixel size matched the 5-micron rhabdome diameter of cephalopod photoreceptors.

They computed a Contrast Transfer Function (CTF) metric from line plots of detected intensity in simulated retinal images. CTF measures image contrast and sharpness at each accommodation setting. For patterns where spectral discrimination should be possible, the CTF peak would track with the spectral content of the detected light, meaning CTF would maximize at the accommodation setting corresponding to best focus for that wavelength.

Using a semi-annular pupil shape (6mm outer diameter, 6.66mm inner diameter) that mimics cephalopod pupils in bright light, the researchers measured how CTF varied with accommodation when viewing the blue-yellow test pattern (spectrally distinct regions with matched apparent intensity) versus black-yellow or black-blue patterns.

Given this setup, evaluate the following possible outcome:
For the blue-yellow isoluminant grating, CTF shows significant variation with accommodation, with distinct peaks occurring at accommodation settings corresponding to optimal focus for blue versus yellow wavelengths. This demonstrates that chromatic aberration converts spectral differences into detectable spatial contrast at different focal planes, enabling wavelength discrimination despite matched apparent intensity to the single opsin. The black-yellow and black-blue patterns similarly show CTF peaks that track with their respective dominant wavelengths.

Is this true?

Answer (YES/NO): NO